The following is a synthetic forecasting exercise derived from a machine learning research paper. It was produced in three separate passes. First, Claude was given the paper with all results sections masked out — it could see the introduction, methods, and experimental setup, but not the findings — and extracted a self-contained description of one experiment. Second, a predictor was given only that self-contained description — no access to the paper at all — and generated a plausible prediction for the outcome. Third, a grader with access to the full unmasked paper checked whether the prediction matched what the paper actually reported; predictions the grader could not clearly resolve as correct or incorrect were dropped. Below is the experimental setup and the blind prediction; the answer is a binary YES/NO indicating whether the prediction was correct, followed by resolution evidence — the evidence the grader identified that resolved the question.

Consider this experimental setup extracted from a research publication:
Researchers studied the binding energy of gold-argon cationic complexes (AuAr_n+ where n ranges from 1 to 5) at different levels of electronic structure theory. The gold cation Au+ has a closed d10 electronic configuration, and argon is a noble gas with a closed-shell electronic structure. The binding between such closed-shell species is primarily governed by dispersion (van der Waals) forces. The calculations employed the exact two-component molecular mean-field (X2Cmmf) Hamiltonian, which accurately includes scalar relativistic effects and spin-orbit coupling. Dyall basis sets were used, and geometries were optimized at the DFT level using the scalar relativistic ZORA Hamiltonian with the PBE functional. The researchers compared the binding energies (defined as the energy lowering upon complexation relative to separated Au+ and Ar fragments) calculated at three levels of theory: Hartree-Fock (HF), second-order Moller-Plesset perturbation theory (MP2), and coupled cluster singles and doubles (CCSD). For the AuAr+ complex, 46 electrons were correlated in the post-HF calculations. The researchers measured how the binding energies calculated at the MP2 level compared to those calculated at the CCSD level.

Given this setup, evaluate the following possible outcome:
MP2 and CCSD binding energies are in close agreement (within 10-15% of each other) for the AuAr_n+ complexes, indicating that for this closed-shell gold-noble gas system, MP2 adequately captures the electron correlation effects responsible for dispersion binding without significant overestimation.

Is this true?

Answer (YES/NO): NO